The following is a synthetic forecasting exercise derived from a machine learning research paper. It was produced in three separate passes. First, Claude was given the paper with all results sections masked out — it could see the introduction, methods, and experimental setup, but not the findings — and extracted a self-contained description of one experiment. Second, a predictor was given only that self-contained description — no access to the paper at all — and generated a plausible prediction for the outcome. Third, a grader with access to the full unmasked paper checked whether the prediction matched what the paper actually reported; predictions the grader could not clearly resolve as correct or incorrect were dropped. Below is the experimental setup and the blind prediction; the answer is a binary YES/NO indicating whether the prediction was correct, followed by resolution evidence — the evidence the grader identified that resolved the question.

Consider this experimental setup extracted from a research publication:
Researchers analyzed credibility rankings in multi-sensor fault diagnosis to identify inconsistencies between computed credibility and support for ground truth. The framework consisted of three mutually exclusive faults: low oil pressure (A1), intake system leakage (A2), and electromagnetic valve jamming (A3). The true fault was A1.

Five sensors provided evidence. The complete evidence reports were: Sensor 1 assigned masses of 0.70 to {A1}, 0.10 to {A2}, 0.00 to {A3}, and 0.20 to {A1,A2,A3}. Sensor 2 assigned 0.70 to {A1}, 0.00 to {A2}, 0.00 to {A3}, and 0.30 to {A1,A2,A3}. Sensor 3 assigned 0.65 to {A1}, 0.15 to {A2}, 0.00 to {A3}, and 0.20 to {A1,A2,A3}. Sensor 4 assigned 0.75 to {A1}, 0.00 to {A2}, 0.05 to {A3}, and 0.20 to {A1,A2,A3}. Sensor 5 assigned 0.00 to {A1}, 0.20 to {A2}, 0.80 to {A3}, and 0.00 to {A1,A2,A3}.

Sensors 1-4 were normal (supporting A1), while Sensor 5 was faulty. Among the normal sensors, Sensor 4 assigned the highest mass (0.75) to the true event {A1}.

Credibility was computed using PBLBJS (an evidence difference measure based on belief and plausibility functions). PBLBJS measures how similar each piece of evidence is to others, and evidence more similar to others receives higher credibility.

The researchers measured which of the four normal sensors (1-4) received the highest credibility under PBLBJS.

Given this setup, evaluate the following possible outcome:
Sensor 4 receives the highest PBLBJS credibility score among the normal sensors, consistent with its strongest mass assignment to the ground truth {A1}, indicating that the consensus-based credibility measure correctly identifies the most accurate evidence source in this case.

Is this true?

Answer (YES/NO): NO